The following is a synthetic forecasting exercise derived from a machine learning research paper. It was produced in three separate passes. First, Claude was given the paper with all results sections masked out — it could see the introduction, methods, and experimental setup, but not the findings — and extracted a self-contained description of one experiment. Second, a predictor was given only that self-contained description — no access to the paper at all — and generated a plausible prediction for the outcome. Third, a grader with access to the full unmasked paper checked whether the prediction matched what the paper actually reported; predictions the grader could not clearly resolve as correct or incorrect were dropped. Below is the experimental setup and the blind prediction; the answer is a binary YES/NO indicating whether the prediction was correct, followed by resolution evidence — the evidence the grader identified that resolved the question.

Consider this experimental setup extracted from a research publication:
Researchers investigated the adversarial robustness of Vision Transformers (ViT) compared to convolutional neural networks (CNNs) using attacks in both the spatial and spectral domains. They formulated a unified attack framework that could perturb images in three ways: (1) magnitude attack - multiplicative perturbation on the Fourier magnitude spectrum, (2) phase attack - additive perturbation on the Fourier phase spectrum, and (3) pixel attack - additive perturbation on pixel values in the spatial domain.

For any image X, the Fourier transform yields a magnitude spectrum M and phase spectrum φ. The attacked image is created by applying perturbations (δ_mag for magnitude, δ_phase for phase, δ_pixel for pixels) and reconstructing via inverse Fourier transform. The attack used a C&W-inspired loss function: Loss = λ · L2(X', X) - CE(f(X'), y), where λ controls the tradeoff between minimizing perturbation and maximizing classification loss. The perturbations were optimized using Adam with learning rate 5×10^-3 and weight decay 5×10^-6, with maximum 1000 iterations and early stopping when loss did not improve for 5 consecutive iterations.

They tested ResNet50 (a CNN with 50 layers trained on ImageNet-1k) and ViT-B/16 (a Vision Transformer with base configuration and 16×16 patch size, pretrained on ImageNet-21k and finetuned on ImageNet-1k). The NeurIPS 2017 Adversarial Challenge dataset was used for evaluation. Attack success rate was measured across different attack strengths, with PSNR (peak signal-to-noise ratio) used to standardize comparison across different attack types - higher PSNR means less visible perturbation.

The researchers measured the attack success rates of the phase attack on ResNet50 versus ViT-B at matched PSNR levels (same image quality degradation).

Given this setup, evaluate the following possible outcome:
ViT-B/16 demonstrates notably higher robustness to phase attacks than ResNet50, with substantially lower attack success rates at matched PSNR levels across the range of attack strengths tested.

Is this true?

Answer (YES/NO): NO